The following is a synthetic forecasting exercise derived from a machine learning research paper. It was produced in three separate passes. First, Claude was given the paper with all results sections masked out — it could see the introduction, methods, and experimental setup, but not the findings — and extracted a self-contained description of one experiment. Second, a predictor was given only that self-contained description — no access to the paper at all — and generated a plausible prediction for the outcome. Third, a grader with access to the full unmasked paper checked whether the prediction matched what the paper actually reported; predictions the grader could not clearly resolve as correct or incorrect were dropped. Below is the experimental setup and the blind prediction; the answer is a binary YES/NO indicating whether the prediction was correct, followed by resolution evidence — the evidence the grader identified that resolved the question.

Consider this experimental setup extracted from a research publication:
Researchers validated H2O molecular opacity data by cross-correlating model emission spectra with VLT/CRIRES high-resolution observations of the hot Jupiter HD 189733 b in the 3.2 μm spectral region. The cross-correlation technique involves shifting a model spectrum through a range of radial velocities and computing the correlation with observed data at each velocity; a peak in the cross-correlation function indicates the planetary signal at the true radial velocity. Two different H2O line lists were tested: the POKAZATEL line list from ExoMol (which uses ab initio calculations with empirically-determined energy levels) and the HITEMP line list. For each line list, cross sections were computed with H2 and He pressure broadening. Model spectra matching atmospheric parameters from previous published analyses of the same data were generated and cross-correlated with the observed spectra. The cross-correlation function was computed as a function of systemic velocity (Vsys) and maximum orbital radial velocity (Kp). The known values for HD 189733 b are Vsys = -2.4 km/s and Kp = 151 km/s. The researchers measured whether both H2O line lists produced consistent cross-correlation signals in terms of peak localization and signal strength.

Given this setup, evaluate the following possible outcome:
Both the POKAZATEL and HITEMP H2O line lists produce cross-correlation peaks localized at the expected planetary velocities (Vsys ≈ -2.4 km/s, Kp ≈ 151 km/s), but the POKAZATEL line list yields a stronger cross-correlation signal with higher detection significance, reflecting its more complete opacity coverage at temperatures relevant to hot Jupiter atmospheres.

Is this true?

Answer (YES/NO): NO